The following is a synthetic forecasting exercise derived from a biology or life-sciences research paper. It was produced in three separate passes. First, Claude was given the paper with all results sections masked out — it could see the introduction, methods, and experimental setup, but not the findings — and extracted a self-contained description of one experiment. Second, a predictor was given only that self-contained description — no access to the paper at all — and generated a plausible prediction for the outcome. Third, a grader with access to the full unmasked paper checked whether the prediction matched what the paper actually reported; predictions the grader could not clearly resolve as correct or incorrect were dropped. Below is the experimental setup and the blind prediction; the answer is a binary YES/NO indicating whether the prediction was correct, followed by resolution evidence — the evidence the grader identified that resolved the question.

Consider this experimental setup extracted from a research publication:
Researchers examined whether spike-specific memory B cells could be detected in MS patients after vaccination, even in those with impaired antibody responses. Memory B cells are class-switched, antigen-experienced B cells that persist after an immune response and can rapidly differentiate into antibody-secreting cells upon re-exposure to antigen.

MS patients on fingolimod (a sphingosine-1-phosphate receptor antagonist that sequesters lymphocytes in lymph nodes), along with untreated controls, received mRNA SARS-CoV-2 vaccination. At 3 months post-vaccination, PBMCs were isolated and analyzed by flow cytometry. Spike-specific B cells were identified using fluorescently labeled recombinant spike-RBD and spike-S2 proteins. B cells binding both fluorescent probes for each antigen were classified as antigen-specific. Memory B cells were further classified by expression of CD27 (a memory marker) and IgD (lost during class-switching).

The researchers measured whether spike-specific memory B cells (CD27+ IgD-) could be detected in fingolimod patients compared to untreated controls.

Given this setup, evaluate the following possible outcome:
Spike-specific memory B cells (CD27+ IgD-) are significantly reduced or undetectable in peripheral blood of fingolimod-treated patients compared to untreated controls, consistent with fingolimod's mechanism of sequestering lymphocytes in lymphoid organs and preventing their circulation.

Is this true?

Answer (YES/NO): YES